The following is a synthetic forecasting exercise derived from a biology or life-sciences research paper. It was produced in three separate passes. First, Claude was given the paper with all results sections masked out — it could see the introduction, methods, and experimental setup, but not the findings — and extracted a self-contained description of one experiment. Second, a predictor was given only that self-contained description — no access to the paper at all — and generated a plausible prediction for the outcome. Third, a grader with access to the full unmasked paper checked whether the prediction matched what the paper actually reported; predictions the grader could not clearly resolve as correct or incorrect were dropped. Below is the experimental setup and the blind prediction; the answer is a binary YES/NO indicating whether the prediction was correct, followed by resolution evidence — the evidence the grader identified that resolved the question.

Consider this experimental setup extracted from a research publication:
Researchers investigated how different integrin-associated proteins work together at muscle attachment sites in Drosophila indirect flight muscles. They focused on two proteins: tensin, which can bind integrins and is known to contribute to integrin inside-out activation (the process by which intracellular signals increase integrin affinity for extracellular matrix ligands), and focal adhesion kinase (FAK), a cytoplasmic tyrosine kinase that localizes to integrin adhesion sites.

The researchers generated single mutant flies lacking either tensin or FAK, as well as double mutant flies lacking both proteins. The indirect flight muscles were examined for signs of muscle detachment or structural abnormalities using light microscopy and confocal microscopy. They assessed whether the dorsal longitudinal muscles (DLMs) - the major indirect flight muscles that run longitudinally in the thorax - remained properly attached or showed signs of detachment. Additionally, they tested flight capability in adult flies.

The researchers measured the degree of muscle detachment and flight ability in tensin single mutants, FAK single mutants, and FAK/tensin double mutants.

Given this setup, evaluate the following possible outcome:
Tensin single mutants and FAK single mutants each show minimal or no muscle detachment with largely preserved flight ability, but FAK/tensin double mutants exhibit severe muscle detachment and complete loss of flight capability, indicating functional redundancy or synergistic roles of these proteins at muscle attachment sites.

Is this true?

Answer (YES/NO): NO